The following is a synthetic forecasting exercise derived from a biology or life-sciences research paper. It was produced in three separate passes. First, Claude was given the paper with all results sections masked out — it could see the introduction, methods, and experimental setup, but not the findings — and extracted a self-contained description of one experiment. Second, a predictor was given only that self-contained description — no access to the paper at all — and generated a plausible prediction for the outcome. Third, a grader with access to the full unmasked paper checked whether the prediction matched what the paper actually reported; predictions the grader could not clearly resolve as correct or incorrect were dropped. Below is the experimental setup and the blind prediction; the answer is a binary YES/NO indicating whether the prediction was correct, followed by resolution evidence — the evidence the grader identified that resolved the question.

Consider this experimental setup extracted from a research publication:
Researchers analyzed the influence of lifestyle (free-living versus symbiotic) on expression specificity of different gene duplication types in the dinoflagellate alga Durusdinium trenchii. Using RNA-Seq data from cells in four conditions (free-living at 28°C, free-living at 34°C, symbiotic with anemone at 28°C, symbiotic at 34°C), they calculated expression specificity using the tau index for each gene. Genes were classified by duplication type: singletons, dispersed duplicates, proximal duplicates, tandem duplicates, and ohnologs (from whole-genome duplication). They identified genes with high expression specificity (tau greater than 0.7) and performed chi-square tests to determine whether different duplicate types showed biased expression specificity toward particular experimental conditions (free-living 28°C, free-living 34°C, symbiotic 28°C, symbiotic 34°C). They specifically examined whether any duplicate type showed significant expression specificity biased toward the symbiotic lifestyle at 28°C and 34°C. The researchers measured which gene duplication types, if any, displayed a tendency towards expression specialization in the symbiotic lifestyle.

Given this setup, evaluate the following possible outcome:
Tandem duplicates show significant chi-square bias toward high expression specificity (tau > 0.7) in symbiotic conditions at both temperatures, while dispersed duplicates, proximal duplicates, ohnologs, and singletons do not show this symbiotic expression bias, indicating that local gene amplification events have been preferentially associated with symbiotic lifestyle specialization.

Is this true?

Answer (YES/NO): NO